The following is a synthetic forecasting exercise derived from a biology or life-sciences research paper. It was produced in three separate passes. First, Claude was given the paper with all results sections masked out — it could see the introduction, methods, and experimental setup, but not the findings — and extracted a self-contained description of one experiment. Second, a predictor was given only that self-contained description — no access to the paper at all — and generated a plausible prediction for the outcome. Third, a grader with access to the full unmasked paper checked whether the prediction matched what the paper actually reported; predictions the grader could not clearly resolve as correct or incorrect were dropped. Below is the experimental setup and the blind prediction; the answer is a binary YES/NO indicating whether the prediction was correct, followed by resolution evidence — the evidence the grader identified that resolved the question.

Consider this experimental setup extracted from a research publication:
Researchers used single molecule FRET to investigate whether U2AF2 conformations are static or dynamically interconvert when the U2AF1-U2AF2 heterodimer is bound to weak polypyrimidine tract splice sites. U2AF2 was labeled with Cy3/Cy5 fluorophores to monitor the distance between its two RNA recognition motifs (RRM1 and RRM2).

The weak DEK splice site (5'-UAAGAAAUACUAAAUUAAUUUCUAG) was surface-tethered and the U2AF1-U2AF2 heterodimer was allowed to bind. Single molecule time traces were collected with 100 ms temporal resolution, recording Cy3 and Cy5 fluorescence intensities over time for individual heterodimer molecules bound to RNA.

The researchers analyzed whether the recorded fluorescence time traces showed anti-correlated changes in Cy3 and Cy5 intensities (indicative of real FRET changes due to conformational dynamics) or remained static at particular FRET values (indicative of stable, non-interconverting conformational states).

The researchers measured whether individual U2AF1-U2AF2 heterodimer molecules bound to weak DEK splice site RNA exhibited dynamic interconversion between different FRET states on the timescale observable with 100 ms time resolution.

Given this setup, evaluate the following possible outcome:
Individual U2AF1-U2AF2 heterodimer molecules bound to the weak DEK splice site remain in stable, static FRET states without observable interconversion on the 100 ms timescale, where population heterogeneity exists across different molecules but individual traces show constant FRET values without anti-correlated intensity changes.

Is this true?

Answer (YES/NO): NO